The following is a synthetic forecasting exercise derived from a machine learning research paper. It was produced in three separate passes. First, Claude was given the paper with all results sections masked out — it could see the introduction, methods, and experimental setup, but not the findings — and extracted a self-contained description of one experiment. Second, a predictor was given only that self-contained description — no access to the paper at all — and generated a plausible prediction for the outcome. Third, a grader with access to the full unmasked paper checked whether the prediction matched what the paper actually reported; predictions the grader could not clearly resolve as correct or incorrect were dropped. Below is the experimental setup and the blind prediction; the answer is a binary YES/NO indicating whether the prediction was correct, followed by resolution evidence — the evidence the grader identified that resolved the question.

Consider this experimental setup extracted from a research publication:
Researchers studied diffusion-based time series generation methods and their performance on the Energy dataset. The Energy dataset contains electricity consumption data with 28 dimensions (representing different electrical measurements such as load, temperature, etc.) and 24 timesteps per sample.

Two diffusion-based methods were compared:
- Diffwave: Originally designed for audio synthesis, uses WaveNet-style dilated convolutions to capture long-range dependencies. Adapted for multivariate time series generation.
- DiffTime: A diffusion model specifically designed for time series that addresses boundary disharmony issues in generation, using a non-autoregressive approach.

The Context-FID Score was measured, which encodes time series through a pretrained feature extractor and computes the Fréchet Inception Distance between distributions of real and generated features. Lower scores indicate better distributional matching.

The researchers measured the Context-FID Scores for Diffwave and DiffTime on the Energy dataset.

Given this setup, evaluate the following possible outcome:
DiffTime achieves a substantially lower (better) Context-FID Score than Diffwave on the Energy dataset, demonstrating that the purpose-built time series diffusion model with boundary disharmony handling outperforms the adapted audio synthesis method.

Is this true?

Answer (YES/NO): YES